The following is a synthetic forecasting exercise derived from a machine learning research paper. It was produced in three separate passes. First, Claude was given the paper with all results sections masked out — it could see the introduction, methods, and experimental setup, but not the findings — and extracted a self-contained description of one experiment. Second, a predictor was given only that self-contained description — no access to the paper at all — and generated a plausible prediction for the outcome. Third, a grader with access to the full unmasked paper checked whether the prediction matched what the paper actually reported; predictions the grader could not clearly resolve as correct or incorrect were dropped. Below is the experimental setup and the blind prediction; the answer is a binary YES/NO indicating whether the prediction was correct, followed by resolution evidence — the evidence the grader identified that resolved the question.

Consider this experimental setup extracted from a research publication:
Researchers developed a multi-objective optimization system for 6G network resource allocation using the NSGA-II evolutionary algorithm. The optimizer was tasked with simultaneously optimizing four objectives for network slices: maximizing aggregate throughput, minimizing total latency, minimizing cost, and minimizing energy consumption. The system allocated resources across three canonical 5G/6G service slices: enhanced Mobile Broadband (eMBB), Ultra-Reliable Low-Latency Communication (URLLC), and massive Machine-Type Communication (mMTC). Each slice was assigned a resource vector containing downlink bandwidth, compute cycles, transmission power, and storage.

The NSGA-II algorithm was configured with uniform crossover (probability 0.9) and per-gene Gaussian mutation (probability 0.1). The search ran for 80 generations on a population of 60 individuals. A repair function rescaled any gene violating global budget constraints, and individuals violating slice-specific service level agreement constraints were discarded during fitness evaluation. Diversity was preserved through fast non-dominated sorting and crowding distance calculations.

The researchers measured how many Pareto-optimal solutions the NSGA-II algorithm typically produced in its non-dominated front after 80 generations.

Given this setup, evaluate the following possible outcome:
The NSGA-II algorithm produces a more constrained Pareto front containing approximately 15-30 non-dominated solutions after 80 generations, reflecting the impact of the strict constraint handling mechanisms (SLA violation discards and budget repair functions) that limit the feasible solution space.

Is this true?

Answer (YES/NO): NO